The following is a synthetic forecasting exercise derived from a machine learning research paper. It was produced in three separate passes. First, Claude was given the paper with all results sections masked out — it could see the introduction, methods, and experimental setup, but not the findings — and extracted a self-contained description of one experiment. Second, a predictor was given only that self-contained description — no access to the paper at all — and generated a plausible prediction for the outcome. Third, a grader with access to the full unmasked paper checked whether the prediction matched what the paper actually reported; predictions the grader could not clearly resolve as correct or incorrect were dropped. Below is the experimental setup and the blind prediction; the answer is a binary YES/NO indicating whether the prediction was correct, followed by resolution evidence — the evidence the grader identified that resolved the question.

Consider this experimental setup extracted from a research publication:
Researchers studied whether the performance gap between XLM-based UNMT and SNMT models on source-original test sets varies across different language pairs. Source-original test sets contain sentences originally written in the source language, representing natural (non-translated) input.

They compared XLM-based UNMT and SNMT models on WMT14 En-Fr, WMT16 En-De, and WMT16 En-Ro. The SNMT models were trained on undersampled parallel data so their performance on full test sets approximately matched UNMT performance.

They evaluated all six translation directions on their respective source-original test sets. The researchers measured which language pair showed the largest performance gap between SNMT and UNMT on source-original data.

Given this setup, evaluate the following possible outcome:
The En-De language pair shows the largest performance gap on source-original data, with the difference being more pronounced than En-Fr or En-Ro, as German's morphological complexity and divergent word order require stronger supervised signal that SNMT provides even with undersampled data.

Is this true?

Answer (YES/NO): YES